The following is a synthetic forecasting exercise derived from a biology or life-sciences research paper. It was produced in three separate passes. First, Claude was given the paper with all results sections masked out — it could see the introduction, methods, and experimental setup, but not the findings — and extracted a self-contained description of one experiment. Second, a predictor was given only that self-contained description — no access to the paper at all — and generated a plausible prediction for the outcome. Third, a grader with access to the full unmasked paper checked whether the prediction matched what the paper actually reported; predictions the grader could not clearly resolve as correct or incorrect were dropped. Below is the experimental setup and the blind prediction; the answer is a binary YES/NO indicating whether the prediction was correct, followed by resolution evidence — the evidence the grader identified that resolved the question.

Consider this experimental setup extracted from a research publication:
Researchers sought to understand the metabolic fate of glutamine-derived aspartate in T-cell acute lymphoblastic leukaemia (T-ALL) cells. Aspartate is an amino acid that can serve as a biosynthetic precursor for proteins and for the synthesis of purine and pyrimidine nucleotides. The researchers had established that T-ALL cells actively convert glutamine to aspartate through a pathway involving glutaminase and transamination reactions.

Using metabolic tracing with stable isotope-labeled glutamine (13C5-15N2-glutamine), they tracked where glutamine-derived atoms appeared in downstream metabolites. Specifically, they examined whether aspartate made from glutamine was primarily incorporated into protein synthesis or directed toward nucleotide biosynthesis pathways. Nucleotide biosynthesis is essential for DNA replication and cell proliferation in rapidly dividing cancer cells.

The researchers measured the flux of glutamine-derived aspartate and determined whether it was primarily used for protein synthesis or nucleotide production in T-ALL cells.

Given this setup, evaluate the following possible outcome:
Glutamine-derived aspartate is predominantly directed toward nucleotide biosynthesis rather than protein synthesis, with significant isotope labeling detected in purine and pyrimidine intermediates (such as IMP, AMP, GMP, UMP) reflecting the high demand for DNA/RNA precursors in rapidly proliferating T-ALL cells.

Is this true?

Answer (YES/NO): YES